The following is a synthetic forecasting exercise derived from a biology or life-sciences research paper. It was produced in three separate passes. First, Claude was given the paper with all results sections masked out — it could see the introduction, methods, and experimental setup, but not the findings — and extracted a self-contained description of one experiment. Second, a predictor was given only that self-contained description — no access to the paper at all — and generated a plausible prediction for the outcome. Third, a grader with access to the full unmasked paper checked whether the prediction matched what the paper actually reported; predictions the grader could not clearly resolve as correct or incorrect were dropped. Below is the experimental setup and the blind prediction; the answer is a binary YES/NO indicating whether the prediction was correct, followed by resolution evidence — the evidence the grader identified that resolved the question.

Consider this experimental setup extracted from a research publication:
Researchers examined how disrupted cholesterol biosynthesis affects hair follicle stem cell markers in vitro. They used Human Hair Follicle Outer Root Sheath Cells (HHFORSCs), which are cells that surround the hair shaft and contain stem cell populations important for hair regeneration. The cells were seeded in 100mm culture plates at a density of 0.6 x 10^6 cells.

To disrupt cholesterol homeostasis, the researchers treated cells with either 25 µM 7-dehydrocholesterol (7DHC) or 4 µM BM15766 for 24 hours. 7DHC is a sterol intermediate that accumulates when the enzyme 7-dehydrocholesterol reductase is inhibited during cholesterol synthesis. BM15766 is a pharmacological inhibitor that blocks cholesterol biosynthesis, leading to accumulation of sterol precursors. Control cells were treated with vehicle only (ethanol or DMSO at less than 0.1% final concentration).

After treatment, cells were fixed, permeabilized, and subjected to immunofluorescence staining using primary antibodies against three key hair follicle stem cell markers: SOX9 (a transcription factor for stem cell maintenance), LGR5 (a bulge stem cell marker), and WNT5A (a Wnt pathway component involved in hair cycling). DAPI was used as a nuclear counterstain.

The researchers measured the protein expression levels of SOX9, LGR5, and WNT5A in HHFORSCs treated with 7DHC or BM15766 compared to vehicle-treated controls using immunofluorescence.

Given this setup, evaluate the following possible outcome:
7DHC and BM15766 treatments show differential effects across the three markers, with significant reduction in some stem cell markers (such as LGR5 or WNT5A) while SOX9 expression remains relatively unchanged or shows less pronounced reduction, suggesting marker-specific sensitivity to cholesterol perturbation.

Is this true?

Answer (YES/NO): NO